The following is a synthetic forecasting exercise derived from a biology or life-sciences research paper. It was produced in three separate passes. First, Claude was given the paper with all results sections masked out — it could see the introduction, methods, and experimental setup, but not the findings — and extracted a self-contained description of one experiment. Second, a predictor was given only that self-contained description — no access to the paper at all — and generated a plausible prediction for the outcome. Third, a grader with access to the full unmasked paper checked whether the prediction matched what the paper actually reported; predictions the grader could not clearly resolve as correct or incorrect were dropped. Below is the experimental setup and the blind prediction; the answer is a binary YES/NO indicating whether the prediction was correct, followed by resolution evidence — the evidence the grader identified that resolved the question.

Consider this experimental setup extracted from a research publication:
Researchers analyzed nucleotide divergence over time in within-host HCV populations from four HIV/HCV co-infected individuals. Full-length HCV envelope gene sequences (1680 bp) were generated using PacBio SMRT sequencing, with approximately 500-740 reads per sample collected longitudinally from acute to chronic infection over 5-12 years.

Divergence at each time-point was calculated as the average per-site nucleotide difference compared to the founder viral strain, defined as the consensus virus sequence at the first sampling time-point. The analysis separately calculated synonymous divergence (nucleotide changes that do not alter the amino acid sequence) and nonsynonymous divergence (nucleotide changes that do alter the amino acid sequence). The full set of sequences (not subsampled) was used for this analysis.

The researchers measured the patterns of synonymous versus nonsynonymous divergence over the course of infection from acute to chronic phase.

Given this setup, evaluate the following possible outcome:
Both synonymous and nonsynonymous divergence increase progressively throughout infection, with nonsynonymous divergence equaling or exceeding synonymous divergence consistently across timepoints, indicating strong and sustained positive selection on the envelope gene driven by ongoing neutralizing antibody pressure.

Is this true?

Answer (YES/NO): NO